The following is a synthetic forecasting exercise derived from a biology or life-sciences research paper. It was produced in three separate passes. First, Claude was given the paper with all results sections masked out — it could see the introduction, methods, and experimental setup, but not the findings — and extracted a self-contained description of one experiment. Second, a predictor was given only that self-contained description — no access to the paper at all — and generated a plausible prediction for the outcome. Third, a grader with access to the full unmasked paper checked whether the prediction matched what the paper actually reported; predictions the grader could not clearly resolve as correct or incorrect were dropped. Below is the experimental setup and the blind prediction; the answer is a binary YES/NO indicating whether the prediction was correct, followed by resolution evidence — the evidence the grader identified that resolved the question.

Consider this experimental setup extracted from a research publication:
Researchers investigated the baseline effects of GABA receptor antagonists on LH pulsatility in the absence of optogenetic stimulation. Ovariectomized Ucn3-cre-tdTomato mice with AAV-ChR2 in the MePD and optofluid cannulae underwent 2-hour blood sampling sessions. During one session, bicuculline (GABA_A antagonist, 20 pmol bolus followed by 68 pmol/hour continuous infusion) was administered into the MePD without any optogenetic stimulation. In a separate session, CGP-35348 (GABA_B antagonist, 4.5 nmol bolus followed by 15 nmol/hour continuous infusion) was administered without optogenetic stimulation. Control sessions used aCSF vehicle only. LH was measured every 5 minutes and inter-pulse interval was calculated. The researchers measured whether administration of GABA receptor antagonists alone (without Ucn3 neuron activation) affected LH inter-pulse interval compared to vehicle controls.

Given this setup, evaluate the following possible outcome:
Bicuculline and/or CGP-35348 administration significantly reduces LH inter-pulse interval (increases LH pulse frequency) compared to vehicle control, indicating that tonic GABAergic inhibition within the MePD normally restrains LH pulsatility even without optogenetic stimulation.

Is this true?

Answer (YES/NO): NO